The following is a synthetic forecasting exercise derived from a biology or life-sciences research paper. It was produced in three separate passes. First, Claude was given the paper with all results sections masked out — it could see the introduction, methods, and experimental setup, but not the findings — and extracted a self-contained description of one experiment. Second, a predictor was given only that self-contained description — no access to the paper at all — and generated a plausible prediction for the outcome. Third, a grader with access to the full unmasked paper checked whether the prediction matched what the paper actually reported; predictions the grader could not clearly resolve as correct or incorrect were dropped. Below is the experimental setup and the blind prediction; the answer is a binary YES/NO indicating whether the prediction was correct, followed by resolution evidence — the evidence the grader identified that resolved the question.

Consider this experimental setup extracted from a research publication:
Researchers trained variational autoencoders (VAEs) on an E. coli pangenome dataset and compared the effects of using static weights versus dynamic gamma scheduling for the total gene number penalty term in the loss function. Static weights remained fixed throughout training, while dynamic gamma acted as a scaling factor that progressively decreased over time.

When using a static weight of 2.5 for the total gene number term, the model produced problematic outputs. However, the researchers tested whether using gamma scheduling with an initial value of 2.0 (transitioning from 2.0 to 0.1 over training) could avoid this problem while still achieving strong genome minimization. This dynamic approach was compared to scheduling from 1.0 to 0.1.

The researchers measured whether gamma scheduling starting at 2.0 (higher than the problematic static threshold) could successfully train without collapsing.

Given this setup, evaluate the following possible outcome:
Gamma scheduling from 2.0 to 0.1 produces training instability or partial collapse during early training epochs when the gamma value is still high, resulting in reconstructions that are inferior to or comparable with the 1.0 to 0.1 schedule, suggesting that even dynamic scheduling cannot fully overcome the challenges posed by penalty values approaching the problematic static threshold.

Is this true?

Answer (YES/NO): NO